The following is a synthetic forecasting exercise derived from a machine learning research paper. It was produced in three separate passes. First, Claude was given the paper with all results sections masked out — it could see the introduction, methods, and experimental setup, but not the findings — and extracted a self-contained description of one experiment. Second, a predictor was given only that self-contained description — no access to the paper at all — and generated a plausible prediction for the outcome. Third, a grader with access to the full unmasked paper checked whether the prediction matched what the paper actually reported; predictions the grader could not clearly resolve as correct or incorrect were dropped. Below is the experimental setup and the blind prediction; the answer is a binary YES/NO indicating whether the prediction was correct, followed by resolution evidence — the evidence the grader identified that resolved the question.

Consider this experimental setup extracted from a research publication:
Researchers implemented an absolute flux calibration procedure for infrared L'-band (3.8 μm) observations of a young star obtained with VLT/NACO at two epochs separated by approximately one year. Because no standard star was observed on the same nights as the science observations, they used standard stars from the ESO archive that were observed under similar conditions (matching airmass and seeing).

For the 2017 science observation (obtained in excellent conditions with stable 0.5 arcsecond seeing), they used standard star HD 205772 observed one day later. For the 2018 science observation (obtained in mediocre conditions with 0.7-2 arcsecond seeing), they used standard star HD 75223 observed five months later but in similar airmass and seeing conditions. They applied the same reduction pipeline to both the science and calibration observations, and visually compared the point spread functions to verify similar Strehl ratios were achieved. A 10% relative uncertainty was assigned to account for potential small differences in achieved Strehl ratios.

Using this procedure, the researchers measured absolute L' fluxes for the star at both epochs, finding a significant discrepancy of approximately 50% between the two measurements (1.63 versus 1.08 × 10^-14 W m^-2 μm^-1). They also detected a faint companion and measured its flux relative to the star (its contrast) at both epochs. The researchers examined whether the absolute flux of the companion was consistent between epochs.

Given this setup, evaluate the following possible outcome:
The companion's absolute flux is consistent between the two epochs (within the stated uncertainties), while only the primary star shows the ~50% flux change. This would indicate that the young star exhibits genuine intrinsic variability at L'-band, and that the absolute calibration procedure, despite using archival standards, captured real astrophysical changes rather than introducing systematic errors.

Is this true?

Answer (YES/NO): YES